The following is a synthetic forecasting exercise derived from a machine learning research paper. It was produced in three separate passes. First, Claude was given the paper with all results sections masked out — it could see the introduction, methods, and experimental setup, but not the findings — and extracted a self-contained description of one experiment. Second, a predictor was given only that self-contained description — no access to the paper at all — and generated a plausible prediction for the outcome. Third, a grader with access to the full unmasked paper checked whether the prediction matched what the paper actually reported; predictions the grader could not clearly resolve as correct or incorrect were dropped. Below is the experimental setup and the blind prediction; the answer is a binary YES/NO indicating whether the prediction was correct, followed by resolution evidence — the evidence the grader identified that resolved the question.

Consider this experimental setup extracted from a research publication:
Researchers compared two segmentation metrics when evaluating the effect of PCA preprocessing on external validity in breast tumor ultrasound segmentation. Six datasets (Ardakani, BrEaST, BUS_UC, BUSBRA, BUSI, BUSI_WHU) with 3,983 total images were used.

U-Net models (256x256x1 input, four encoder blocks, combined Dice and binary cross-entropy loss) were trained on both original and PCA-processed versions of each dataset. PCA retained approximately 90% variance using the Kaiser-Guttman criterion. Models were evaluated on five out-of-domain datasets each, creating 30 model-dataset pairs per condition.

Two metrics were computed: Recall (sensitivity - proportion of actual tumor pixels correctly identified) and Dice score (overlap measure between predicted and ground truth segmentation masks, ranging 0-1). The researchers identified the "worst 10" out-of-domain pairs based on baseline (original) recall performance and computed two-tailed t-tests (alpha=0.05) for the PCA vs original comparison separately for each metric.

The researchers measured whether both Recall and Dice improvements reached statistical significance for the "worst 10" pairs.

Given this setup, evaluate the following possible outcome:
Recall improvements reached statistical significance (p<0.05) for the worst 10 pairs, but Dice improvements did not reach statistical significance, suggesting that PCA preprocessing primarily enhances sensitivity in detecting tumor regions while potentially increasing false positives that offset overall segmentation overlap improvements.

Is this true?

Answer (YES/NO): NO